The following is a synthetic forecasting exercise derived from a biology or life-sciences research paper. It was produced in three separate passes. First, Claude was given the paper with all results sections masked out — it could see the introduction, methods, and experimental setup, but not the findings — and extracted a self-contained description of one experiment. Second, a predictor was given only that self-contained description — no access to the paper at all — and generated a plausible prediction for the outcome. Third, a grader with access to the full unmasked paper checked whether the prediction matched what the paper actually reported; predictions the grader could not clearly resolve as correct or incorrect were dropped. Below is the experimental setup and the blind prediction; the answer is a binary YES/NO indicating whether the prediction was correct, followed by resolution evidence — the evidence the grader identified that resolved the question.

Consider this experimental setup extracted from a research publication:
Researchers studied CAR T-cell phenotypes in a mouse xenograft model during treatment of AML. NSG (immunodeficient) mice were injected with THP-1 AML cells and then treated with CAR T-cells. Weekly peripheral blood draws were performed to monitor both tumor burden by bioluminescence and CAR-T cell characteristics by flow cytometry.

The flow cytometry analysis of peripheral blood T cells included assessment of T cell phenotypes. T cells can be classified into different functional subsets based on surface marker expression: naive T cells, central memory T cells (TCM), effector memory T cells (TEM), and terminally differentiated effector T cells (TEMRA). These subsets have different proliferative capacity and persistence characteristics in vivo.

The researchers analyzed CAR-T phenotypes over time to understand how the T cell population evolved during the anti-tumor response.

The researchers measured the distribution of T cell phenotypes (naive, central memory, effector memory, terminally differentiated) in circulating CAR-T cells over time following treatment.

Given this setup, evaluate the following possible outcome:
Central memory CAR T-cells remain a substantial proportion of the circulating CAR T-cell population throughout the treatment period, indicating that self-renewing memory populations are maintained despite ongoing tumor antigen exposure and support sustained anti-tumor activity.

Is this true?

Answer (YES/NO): YES